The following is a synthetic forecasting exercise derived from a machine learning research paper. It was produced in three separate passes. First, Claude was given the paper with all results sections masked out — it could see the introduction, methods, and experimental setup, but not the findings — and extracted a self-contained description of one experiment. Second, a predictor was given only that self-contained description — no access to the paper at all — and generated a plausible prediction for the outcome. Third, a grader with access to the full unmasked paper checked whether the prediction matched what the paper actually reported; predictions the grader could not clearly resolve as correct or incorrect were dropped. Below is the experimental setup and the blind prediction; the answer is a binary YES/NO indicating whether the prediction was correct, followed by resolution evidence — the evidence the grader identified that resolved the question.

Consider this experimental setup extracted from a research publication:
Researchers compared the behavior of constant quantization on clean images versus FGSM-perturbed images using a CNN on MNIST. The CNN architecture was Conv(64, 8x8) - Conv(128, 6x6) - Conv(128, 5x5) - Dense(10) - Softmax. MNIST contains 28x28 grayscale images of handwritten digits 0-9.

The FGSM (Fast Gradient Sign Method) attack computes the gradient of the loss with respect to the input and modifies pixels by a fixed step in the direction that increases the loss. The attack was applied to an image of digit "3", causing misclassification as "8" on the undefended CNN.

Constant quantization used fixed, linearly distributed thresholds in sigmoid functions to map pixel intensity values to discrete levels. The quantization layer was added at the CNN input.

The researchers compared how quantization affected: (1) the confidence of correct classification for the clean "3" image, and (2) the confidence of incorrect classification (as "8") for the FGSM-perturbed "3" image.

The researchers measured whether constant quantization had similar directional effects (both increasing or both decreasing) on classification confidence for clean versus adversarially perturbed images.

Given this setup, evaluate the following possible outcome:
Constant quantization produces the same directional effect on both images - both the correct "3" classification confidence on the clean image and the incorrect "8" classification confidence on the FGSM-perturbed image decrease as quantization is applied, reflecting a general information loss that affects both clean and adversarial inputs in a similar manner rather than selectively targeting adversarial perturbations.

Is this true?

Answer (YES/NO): NO